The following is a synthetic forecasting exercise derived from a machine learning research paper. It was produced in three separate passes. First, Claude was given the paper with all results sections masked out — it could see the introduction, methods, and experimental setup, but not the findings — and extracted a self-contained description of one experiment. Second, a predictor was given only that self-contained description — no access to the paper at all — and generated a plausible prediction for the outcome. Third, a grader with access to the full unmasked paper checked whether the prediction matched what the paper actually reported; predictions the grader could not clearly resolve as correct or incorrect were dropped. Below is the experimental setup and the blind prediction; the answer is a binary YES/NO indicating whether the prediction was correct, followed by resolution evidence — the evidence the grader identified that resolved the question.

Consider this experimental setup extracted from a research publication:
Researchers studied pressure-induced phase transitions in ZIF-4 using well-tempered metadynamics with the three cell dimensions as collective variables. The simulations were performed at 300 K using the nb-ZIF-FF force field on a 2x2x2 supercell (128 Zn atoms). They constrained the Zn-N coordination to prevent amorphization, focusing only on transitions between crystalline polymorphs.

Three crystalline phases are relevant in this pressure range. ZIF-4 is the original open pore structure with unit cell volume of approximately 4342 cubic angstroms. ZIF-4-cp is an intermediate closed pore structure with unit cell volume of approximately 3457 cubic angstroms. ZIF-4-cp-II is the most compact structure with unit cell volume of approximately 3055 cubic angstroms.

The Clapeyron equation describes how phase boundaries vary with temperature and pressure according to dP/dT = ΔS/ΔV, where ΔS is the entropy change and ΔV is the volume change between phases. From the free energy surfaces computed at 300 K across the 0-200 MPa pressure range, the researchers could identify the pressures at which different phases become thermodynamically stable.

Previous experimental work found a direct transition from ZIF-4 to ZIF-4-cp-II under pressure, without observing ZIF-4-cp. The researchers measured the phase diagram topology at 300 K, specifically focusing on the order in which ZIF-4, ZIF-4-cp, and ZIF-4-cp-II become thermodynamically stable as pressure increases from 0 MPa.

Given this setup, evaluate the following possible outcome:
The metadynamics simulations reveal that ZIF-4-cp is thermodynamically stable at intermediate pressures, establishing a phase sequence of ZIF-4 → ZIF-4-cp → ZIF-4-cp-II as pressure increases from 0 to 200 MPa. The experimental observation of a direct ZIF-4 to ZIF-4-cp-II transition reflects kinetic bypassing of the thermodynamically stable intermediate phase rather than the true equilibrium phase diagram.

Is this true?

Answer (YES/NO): YES